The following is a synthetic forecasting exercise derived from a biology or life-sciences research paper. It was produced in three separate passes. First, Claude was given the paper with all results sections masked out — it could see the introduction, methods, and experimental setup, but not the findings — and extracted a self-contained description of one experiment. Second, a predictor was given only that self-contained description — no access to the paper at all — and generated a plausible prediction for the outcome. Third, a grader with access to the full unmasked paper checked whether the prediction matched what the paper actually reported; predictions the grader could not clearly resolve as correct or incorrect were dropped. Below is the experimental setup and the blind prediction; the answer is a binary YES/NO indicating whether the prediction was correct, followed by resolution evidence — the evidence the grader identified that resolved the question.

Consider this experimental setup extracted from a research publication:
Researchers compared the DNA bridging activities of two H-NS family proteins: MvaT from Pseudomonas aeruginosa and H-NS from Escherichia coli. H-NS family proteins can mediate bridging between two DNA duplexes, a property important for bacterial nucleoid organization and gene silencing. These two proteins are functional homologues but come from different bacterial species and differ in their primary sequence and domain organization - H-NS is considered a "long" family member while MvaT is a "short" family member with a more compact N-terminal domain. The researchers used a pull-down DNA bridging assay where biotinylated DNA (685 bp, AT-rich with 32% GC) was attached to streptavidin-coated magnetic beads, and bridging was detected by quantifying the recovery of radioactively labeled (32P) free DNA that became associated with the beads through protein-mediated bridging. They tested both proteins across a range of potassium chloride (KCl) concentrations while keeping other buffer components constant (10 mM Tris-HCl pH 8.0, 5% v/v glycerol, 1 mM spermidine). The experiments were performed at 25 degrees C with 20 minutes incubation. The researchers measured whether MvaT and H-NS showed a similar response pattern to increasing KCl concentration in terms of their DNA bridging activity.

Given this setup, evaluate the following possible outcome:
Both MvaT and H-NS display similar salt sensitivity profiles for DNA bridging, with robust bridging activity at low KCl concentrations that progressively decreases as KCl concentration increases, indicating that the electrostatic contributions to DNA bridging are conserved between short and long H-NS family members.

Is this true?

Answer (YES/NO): NO